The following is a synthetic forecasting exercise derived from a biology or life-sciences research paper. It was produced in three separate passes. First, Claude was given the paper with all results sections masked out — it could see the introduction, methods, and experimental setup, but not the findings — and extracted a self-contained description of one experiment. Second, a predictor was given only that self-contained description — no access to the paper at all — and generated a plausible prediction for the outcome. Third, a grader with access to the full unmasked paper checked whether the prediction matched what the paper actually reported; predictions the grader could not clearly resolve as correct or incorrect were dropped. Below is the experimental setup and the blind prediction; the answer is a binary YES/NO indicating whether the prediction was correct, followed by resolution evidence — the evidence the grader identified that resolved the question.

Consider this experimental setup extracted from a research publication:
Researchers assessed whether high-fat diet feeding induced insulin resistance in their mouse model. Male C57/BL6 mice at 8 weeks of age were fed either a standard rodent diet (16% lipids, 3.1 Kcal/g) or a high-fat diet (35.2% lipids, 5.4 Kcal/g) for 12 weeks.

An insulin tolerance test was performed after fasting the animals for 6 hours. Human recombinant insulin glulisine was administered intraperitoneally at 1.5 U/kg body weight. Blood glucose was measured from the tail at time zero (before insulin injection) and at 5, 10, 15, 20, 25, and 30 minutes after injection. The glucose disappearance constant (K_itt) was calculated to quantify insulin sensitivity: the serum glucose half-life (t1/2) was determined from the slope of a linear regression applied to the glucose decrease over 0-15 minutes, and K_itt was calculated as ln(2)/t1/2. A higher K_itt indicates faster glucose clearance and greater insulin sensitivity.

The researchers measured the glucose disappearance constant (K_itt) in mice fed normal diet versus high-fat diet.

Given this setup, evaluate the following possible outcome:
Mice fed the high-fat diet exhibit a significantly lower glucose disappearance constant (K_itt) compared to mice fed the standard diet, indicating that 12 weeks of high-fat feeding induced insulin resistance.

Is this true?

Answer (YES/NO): YES